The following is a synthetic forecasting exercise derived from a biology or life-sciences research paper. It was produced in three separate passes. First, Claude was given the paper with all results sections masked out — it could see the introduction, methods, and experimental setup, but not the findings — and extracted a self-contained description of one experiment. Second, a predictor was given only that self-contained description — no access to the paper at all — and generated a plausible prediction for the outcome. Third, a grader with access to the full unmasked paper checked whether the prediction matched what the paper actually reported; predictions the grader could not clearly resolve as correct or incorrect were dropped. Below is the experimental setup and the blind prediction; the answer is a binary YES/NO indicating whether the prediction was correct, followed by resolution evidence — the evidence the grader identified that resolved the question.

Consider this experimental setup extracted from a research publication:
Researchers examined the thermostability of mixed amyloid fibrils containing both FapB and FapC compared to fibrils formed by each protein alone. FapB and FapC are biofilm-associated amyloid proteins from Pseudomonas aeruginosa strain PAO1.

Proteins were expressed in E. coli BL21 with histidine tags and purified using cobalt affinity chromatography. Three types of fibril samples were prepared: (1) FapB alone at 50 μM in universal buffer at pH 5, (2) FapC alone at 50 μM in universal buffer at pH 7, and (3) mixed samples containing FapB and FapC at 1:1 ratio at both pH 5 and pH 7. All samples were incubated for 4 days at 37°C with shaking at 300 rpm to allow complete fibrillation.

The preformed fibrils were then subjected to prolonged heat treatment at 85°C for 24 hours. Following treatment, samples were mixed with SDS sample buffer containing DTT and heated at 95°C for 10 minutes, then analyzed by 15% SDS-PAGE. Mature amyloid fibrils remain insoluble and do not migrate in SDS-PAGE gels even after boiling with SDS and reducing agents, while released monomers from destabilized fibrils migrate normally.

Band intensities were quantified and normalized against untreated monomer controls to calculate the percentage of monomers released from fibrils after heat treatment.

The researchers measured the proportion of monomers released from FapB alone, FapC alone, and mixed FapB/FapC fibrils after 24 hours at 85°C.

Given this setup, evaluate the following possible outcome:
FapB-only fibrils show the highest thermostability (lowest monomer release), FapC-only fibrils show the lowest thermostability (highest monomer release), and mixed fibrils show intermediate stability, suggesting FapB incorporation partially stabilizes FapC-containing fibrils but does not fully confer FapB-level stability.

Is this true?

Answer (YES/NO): NO